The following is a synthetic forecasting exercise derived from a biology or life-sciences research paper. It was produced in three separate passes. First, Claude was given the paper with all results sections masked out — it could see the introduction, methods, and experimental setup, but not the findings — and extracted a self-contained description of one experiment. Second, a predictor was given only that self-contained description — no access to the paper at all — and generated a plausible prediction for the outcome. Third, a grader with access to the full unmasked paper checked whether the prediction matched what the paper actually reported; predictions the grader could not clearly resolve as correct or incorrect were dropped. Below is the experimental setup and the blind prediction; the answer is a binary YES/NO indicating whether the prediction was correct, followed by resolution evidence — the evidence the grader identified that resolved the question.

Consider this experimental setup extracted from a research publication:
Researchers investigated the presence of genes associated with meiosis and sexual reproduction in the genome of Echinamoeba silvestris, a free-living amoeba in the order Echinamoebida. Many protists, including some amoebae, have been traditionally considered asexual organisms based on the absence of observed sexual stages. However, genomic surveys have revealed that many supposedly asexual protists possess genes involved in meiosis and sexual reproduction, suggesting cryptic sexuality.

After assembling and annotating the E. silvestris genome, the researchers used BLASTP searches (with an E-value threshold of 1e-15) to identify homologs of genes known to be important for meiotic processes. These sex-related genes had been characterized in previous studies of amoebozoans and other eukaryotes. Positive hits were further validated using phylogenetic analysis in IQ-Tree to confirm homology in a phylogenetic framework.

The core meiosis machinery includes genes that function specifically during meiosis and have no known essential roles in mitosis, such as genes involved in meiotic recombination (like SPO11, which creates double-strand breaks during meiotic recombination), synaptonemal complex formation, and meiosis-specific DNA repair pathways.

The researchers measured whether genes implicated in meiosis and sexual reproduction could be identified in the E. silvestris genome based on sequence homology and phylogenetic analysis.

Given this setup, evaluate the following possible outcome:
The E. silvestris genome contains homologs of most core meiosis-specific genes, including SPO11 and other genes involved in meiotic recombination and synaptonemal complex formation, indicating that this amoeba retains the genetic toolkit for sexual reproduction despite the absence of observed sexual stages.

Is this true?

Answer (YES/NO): YES